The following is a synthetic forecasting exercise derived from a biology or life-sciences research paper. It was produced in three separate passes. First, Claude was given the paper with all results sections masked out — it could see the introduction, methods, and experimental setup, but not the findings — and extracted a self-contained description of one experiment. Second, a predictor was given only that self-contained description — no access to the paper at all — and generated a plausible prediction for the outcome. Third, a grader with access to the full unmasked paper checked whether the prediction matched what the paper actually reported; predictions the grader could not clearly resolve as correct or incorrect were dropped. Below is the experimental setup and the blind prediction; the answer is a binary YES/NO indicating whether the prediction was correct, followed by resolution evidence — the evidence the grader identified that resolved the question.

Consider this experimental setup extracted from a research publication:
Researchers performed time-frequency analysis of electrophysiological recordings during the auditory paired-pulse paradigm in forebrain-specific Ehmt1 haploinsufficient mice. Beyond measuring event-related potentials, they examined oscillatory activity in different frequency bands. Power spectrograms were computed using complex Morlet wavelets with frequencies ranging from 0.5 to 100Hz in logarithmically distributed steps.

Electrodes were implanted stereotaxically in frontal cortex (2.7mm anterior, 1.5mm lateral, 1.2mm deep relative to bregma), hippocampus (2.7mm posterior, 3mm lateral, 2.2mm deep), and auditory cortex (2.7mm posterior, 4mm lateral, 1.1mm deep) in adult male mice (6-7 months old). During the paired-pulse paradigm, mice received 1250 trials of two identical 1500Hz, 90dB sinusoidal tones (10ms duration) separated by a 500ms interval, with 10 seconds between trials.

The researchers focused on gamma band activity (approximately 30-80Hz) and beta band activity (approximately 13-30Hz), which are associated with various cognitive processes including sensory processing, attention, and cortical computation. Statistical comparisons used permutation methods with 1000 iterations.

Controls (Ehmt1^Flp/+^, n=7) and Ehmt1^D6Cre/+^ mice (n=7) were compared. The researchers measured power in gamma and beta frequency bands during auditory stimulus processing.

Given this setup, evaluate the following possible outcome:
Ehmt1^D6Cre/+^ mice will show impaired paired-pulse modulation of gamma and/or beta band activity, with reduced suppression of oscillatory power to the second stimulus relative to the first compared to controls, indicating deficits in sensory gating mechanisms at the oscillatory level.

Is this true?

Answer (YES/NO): NO